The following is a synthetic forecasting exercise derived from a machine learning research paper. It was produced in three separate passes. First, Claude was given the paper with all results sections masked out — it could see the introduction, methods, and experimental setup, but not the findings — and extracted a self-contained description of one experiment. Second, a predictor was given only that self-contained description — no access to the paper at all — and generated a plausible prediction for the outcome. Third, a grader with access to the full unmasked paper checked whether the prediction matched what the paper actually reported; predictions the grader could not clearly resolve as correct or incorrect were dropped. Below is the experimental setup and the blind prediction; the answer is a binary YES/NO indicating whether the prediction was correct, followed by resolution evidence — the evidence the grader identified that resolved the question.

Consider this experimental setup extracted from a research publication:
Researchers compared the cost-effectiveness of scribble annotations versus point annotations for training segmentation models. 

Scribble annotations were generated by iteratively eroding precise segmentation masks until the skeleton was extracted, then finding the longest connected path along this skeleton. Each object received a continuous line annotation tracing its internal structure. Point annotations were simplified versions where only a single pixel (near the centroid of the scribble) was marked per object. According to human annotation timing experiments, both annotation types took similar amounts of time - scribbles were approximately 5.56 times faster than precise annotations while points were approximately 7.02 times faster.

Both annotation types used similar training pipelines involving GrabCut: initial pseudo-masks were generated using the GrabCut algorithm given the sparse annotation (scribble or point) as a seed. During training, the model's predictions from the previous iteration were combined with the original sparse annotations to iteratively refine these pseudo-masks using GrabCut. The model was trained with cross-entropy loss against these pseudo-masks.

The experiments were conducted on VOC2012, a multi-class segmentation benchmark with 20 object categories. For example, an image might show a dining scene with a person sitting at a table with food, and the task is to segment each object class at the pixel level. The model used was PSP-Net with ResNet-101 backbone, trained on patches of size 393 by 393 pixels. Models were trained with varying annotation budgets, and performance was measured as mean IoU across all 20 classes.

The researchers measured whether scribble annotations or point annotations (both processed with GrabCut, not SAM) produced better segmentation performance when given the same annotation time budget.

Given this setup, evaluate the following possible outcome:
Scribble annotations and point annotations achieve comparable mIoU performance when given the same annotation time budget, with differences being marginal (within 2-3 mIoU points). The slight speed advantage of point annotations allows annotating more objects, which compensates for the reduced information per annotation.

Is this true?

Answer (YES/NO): NO